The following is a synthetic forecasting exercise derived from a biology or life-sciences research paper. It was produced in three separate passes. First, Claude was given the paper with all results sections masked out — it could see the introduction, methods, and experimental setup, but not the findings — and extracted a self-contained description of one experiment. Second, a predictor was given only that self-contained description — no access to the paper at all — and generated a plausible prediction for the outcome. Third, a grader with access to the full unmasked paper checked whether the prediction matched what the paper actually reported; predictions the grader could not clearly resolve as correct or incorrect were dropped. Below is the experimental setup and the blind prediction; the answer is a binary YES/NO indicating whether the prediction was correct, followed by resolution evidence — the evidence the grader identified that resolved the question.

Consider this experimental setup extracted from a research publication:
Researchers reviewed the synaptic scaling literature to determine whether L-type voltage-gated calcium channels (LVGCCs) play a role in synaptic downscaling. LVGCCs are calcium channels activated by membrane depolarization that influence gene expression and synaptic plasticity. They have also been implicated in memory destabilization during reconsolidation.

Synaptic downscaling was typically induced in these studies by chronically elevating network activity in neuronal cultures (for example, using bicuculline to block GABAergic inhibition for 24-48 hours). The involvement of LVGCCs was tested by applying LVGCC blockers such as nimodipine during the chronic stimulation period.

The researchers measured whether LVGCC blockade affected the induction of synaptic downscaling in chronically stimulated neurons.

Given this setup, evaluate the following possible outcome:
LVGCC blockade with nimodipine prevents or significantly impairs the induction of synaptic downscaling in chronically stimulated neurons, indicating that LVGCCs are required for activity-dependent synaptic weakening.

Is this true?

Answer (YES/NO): YES